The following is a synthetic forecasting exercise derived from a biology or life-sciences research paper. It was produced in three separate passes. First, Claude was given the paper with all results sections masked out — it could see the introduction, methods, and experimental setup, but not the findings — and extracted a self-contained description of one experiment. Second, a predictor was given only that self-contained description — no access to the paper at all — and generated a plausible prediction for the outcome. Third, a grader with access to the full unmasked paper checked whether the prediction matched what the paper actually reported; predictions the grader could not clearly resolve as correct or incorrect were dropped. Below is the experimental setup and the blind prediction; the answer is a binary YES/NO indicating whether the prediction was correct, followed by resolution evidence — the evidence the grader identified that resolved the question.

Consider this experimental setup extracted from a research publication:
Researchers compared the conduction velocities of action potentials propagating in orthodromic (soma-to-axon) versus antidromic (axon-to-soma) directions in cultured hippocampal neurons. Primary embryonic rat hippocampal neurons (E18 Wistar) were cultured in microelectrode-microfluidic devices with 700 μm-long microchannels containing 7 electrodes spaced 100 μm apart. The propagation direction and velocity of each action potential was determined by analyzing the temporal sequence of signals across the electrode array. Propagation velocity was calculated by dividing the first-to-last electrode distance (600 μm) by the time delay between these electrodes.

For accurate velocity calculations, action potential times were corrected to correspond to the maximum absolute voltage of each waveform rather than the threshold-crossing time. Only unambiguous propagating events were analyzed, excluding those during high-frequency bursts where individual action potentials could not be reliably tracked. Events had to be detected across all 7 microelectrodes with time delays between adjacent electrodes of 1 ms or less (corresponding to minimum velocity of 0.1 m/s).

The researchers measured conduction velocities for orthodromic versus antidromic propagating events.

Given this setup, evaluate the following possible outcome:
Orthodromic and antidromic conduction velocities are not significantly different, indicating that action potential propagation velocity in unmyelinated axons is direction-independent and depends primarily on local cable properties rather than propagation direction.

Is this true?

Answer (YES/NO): NO